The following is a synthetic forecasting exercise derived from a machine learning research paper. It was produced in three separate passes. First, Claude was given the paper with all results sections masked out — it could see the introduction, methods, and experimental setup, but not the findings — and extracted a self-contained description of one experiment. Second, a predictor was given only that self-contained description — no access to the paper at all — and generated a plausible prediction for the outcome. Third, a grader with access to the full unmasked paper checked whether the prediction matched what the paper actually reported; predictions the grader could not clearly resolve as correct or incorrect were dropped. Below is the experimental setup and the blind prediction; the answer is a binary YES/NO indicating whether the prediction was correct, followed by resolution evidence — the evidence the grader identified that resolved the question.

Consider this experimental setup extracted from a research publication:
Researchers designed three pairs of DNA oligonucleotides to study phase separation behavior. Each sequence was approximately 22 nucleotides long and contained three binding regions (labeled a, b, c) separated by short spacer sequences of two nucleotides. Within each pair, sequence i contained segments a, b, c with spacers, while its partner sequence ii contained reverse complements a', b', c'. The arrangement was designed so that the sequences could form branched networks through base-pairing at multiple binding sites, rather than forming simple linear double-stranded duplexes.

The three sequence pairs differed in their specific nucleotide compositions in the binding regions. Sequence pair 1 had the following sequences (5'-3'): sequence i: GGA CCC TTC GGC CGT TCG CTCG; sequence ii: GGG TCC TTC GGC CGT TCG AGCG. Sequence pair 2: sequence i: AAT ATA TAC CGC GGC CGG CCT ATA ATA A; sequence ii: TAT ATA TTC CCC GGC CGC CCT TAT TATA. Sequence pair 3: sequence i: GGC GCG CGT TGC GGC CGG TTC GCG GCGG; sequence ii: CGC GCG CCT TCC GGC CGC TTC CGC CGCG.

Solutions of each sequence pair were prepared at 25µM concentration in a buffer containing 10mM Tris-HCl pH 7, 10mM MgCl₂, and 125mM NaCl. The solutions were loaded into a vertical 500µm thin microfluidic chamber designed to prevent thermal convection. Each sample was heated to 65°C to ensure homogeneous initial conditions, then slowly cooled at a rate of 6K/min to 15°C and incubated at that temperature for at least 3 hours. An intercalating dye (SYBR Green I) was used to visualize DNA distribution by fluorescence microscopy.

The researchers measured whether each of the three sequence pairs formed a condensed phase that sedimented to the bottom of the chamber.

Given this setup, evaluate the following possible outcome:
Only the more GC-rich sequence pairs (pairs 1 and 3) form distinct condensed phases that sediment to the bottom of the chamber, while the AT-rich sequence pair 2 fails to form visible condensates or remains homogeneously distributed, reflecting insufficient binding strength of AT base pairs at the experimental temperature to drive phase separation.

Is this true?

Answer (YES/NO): NO